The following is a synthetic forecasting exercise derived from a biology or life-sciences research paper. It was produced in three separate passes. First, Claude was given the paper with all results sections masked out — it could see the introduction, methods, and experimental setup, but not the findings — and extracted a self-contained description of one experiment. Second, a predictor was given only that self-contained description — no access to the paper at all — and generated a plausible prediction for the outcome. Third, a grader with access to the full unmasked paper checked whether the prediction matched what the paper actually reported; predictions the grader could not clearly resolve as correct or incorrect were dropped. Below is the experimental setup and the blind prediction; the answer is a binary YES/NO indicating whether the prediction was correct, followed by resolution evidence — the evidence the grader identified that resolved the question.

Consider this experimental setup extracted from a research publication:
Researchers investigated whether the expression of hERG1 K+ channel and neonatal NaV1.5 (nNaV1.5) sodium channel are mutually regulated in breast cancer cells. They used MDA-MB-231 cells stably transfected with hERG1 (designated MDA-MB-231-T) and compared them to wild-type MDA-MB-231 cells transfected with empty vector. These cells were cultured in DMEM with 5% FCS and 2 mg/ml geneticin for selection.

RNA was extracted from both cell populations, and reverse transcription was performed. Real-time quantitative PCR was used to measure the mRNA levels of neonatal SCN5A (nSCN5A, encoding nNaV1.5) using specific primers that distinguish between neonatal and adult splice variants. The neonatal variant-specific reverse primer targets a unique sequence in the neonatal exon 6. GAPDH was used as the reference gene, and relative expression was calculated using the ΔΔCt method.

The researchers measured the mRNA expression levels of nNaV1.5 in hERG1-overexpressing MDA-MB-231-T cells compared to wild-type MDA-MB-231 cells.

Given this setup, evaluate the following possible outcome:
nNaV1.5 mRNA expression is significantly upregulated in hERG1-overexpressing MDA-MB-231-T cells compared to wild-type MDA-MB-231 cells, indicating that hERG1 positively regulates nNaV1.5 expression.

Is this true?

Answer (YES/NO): YES